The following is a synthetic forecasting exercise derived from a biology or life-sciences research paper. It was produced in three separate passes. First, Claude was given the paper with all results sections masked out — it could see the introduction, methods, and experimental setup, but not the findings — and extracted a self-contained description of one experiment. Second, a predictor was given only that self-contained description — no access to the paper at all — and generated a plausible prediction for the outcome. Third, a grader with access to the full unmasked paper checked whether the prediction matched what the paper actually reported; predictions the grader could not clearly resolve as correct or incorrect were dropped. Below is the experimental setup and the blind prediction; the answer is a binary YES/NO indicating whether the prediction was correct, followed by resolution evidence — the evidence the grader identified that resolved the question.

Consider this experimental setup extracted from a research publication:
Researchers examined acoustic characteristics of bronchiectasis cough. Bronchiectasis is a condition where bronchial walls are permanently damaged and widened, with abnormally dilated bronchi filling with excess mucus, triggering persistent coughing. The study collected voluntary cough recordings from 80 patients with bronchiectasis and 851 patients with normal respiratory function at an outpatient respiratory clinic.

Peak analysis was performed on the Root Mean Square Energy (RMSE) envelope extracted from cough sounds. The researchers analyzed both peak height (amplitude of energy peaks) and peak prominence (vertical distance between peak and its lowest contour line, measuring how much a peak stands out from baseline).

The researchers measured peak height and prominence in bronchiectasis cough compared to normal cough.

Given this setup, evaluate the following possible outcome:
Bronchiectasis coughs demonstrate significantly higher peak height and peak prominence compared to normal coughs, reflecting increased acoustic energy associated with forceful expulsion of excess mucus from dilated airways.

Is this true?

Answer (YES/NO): NO